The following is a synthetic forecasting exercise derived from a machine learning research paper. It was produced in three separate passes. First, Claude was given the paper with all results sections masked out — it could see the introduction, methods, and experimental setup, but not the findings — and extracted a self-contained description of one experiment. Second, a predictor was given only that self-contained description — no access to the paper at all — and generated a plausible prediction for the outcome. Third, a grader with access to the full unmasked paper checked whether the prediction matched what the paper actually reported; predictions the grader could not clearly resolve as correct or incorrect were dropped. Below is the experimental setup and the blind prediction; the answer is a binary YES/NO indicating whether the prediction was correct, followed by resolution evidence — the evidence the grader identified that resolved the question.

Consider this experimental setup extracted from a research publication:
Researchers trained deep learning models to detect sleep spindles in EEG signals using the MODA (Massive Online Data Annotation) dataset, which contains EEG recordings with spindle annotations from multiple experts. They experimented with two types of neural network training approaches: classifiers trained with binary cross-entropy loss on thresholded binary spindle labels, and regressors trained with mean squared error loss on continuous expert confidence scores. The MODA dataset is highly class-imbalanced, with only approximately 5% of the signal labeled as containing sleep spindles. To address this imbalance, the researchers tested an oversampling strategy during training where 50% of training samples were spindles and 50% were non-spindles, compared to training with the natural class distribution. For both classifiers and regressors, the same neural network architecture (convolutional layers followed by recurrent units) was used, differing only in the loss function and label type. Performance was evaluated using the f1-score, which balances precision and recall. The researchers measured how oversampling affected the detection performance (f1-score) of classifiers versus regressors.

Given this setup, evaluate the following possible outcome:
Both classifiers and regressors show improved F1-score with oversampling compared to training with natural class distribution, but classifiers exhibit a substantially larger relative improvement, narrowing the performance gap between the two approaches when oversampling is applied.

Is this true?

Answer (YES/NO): NO